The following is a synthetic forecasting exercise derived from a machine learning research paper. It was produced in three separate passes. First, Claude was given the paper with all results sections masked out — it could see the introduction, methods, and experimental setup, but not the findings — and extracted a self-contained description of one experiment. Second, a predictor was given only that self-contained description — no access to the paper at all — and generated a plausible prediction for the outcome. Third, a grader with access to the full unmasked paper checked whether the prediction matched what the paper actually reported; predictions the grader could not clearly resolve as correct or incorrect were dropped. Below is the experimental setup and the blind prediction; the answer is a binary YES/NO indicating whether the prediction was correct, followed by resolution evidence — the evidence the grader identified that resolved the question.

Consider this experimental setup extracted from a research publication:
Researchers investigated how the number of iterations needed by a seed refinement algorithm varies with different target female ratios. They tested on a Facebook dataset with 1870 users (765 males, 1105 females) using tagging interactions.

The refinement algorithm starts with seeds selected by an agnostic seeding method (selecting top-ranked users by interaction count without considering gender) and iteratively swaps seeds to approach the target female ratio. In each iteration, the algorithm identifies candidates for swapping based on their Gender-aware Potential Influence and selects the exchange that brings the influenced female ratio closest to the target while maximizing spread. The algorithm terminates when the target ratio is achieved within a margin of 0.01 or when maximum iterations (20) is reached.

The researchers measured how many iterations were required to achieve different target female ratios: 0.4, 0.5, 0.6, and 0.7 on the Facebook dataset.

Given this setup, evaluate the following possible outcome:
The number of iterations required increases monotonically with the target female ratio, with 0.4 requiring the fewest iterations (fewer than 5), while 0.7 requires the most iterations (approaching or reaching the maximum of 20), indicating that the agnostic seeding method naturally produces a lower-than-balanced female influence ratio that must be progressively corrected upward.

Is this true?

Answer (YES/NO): NO